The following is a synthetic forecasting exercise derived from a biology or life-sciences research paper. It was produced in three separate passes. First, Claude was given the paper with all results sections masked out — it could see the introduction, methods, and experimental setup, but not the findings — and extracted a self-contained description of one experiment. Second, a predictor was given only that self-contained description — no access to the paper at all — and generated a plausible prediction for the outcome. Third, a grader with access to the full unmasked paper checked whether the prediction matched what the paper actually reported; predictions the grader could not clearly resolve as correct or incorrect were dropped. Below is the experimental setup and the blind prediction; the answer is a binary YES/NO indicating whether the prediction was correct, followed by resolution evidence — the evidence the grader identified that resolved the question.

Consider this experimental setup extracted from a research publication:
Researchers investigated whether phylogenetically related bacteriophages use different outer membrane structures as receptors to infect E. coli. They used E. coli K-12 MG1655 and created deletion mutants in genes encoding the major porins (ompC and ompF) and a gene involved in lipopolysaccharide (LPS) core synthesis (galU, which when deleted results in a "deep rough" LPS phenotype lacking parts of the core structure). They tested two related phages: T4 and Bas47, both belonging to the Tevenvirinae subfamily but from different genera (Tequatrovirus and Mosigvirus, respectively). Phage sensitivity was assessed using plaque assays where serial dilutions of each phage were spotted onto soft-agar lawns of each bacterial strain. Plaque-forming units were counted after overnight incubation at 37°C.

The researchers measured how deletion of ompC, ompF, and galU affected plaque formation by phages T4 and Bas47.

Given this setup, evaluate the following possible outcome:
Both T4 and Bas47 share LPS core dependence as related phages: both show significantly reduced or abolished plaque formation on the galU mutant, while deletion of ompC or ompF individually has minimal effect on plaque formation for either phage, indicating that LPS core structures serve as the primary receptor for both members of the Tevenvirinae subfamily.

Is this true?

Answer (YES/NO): NO